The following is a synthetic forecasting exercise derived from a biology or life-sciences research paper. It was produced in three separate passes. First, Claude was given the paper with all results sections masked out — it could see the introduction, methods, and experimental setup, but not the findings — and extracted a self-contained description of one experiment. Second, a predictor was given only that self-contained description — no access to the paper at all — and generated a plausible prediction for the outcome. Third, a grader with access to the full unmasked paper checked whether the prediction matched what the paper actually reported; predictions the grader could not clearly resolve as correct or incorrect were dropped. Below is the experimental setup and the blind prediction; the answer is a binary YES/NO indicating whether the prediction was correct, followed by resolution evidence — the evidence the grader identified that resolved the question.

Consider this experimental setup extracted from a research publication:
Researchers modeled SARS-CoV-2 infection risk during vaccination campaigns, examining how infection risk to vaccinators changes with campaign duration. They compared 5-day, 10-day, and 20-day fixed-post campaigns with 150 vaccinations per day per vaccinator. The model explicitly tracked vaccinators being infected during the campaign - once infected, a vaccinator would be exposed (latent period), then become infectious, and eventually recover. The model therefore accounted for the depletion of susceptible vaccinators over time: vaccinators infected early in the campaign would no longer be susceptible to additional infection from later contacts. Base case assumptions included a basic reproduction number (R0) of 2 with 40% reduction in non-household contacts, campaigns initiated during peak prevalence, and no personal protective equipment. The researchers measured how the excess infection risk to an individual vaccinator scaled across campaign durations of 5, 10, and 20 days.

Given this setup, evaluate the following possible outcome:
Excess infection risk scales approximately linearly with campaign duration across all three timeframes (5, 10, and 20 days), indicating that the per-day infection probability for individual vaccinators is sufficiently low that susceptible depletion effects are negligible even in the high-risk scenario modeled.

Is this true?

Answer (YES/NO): YES